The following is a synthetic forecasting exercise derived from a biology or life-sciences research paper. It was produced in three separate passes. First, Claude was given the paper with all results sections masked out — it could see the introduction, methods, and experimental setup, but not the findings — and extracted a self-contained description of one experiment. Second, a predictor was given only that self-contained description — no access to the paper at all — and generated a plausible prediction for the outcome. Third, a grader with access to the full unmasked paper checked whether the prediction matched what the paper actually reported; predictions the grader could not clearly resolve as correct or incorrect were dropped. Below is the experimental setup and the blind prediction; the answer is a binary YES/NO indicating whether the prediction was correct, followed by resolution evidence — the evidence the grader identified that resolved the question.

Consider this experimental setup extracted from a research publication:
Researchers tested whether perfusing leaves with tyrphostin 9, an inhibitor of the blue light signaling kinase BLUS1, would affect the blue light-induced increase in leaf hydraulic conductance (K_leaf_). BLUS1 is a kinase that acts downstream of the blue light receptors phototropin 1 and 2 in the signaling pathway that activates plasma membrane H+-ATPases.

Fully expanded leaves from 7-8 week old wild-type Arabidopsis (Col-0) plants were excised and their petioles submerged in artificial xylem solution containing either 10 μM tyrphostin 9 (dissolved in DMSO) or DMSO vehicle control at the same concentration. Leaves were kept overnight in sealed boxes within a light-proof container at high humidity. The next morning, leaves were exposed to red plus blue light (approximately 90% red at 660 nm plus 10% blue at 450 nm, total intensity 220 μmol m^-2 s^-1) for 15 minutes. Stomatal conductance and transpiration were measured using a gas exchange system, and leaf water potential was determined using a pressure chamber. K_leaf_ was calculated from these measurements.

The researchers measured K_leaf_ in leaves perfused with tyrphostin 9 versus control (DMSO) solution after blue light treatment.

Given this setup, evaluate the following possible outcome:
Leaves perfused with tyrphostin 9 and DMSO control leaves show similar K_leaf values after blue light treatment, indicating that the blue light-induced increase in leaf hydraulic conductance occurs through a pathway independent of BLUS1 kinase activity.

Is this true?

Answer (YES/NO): NO